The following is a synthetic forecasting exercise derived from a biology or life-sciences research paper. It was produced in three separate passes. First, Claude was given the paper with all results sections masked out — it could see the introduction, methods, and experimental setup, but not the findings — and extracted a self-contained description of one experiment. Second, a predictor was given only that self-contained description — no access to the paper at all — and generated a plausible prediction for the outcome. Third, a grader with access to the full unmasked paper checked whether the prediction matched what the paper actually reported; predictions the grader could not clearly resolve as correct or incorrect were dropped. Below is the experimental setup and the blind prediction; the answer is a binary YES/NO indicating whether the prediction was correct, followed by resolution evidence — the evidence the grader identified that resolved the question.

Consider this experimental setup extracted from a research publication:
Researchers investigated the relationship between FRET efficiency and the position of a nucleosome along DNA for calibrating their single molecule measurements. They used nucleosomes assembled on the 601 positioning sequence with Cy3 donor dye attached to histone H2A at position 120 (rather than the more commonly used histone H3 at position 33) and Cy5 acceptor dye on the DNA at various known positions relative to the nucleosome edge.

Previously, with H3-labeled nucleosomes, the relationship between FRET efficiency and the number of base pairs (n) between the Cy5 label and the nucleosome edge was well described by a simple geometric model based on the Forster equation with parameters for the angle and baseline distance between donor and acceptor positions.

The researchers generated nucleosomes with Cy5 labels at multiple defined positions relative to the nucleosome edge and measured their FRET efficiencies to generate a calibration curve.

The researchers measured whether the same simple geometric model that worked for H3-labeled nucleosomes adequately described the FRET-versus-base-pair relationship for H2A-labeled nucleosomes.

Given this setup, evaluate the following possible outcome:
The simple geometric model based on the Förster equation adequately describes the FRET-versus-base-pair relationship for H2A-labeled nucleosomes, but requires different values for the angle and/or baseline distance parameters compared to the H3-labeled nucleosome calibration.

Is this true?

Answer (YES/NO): NO